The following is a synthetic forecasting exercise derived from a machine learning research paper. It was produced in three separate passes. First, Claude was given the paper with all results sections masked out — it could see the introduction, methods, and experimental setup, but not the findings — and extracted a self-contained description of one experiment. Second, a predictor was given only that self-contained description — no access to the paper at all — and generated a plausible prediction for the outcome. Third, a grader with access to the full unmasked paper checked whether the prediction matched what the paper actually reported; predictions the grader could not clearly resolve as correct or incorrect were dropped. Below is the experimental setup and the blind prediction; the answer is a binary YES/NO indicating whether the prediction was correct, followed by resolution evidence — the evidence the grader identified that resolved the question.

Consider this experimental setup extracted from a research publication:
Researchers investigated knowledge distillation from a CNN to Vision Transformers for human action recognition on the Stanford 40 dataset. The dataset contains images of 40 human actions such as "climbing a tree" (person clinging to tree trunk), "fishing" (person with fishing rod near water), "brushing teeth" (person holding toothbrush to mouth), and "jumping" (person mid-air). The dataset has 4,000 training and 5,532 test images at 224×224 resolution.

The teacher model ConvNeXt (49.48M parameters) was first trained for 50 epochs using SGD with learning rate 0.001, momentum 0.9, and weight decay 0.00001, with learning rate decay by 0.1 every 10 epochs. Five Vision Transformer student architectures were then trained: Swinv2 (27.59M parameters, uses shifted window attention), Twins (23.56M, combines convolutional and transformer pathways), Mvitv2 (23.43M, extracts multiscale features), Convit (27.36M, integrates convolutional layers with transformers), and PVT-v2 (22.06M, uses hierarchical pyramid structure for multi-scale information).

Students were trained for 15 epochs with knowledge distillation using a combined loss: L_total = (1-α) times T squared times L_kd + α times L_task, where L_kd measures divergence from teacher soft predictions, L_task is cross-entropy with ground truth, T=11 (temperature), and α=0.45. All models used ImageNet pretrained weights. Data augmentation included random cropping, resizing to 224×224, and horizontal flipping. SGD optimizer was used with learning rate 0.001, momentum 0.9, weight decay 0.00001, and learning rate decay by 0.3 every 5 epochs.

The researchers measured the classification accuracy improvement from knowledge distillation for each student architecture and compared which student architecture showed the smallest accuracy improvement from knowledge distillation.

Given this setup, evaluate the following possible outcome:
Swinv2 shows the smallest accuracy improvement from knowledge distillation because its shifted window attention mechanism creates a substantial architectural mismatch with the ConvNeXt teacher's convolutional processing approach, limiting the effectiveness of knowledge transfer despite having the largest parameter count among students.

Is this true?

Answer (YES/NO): NO